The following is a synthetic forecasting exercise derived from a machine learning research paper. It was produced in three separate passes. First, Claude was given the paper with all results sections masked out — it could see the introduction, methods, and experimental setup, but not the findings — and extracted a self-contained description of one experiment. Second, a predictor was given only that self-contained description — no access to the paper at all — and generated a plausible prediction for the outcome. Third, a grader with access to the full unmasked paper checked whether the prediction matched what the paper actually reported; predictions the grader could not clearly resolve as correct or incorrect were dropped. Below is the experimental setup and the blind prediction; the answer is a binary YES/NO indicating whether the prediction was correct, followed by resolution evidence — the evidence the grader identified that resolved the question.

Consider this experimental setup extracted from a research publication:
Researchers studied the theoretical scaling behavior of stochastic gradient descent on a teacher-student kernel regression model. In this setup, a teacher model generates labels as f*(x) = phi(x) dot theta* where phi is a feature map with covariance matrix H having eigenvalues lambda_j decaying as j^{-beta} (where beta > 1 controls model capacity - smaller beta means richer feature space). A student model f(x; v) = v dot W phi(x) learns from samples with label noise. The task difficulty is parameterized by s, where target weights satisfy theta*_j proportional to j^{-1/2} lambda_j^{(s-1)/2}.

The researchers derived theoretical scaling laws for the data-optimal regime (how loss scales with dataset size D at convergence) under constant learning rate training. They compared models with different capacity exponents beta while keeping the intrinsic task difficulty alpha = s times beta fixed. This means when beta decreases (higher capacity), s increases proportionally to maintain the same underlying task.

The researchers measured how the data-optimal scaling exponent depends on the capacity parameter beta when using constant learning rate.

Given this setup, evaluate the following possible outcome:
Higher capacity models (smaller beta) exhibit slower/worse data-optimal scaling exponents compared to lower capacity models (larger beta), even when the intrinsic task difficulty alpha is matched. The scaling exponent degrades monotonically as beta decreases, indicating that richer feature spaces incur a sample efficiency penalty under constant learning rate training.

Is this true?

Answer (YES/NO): NO